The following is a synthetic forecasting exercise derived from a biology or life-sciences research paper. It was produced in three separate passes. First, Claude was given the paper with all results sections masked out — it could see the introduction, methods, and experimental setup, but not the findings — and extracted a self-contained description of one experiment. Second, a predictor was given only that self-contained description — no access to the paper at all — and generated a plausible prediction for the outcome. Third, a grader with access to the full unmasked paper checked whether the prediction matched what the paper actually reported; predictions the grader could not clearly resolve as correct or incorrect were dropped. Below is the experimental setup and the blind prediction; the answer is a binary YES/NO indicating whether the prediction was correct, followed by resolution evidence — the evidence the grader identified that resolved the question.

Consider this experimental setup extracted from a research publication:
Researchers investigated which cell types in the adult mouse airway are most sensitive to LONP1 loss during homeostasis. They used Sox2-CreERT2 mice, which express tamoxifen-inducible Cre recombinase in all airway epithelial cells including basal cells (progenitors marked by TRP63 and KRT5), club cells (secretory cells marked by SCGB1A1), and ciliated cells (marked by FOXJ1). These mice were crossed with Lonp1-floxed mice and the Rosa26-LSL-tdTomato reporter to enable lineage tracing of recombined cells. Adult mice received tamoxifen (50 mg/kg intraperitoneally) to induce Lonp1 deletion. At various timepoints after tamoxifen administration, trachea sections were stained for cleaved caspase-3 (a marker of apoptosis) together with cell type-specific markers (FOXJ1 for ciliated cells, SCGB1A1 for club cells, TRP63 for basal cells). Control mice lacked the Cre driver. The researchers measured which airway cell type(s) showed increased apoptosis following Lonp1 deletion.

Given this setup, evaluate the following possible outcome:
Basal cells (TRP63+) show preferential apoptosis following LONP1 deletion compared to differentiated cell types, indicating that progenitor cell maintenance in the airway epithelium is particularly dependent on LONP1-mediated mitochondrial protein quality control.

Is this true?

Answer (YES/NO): NO